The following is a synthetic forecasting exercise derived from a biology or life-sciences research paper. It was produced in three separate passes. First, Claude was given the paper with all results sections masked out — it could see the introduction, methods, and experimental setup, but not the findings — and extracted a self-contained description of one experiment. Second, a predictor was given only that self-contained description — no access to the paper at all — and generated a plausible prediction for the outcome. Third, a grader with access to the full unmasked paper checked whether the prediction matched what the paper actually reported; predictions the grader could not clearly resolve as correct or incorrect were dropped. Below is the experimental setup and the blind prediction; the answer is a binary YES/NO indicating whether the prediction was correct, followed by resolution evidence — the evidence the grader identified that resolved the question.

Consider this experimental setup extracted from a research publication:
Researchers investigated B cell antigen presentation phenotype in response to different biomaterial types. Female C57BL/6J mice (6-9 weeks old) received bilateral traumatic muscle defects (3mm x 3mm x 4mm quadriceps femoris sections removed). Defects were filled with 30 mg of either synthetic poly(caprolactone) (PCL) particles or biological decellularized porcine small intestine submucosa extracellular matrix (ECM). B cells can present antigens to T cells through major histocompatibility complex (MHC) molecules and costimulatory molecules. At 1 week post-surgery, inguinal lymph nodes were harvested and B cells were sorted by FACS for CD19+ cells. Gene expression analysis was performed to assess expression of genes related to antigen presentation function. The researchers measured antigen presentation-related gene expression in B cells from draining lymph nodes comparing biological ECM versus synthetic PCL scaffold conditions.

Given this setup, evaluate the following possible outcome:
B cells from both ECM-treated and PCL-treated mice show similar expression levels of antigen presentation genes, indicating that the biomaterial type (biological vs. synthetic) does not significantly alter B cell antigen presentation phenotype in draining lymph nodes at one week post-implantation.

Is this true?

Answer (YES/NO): YES